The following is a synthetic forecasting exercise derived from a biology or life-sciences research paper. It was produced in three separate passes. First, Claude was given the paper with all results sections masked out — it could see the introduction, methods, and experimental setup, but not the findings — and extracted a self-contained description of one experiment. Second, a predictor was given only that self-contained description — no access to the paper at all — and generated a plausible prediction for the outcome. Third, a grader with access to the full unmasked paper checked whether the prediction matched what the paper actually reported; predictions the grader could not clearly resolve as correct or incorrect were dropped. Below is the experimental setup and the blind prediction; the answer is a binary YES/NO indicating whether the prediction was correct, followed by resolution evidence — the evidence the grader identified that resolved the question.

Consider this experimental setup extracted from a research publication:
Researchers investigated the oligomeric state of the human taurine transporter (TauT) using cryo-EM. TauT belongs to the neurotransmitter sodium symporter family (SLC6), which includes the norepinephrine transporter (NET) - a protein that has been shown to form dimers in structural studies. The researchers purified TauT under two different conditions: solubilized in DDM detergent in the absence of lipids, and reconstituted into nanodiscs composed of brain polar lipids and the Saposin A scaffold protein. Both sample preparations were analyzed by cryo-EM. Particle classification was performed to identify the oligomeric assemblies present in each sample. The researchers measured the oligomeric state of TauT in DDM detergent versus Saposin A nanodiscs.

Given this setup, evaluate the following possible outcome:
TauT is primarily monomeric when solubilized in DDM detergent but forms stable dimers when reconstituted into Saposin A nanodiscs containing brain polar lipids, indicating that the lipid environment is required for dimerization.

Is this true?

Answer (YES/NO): NO